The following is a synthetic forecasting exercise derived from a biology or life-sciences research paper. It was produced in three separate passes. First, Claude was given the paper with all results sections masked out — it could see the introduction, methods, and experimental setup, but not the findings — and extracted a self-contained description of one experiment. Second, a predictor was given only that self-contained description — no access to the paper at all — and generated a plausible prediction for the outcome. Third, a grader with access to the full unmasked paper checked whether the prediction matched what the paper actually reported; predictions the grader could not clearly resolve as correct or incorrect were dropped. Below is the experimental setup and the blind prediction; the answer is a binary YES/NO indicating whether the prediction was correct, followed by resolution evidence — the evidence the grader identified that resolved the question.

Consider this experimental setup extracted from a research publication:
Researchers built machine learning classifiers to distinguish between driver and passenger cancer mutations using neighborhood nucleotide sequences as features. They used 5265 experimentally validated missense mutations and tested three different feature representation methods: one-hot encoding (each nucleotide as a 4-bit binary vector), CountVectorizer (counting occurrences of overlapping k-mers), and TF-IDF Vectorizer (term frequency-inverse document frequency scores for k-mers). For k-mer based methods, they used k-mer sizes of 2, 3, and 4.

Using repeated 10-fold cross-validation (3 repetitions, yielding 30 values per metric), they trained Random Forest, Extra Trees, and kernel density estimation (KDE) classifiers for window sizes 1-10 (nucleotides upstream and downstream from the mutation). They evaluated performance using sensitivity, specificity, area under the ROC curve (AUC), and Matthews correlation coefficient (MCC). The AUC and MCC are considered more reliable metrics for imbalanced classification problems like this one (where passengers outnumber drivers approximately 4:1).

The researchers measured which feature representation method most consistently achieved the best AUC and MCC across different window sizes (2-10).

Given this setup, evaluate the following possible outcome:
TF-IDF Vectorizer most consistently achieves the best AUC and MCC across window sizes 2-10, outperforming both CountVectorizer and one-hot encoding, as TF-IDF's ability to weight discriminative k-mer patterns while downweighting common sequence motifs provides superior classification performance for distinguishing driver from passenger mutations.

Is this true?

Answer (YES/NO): YES